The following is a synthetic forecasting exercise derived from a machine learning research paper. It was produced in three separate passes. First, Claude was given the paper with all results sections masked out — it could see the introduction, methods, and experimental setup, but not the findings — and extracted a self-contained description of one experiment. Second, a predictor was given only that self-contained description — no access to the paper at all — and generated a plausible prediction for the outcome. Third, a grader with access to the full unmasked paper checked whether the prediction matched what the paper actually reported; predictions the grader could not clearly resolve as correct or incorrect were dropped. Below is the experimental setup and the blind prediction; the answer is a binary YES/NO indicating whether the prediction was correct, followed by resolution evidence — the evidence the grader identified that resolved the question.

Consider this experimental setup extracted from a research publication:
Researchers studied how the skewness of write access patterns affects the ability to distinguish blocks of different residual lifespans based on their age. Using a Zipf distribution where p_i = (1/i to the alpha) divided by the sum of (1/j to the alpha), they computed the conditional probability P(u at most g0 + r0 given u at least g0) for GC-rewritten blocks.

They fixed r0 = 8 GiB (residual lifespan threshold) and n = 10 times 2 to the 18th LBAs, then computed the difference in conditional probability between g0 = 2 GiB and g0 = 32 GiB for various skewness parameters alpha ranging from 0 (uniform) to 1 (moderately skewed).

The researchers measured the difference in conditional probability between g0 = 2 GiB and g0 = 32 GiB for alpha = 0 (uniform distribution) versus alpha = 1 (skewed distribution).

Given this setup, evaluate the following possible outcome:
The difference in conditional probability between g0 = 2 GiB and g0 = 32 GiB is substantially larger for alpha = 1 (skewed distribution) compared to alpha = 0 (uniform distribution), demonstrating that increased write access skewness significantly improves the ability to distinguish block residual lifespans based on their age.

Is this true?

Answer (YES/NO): YES